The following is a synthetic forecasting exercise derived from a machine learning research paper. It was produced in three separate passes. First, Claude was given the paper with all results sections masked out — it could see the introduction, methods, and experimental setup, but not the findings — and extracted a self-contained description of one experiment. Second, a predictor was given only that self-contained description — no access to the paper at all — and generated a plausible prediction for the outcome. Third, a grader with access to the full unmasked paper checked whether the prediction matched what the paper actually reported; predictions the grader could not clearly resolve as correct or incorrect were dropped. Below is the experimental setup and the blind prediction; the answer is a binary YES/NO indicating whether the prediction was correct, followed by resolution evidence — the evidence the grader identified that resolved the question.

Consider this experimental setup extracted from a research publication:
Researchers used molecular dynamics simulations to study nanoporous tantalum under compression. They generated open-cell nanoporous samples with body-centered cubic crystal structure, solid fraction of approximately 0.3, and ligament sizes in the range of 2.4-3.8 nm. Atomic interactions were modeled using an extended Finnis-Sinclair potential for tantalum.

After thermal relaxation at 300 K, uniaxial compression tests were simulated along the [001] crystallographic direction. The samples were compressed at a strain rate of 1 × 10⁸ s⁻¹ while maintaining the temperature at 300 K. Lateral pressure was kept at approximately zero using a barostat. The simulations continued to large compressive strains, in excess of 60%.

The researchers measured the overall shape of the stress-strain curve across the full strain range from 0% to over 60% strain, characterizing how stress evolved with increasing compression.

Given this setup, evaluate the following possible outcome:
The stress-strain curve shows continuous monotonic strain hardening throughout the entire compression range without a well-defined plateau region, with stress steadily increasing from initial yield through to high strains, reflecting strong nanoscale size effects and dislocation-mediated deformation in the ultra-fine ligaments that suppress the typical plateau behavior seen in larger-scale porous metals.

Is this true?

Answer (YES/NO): YES